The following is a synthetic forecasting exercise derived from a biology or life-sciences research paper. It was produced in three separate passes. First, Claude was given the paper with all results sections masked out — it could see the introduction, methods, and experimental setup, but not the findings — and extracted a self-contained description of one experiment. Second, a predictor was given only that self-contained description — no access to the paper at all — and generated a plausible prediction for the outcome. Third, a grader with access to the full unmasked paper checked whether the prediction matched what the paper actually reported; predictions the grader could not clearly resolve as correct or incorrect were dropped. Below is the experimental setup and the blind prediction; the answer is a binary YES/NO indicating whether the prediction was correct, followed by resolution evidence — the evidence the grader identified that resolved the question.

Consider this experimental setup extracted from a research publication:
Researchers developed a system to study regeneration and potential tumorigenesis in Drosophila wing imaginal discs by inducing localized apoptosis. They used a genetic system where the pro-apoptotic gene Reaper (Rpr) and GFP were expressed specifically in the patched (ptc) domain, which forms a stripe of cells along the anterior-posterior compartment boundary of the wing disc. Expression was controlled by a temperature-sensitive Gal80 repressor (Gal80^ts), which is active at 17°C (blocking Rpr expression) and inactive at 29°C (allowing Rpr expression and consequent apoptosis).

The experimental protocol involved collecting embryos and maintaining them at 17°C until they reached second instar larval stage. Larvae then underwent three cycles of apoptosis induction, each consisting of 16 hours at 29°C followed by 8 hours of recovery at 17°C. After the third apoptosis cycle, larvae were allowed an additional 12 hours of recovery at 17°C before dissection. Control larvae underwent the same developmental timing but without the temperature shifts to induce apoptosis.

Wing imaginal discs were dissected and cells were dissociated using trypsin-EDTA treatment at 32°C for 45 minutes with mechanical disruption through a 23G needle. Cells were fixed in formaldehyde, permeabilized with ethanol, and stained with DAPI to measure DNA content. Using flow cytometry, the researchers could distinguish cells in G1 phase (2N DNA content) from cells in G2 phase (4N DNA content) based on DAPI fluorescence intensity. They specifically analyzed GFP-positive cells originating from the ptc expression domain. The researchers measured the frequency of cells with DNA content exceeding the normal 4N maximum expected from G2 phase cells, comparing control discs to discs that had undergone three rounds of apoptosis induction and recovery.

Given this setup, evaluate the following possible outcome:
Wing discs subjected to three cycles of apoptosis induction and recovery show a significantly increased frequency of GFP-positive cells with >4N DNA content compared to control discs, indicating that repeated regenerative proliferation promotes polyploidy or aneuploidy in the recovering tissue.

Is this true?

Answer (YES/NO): YES